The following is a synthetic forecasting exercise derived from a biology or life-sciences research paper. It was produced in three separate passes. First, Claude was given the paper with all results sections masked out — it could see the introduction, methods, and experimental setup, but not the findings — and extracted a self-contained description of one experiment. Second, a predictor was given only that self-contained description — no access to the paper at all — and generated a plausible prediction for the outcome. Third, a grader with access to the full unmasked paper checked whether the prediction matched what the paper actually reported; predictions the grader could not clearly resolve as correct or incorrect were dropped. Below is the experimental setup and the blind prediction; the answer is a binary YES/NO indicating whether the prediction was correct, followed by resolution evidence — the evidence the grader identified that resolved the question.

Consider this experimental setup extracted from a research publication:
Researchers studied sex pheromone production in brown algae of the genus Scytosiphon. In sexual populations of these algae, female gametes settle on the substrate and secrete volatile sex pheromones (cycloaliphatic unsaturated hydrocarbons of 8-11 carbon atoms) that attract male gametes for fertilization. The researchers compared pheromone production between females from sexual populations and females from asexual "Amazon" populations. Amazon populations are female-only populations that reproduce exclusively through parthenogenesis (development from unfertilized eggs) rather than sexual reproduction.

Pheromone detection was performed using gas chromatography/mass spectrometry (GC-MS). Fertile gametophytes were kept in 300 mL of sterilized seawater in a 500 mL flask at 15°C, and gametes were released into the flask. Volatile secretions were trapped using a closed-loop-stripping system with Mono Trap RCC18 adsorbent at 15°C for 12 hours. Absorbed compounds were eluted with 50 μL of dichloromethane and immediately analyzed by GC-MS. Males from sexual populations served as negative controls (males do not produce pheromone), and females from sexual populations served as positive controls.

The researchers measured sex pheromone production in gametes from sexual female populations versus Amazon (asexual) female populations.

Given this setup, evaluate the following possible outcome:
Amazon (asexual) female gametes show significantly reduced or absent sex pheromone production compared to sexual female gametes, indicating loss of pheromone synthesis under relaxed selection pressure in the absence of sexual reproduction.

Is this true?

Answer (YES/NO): YES